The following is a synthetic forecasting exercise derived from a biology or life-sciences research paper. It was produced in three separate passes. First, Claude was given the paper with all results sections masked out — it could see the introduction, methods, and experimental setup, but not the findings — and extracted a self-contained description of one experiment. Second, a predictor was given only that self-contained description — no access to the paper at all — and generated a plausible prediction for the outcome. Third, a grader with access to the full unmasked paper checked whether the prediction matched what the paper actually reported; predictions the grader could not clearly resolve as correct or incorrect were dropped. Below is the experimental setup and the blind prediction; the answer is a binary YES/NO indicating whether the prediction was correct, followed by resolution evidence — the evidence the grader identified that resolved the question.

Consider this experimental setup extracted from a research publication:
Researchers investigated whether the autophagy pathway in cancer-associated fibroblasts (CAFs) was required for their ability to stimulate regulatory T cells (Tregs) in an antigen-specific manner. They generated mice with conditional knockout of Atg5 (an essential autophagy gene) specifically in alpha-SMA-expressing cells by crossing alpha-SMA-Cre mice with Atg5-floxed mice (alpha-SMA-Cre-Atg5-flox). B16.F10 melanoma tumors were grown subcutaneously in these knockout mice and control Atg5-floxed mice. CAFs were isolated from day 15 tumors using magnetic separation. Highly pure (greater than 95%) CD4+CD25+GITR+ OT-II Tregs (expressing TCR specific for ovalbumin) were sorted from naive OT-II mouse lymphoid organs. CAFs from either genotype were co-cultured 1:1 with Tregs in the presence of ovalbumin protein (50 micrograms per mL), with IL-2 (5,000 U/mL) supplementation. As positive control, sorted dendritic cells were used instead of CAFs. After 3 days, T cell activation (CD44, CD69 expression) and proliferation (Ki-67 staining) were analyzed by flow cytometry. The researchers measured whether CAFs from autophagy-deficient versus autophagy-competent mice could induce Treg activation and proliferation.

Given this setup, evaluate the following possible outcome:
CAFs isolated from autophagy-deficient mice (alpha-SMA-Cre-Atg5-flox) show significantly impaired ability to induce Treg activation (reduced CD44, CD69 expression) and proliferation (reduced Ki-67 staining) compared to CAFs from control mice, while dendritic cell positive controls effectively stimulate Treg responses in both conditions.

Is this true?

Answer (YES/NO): YES